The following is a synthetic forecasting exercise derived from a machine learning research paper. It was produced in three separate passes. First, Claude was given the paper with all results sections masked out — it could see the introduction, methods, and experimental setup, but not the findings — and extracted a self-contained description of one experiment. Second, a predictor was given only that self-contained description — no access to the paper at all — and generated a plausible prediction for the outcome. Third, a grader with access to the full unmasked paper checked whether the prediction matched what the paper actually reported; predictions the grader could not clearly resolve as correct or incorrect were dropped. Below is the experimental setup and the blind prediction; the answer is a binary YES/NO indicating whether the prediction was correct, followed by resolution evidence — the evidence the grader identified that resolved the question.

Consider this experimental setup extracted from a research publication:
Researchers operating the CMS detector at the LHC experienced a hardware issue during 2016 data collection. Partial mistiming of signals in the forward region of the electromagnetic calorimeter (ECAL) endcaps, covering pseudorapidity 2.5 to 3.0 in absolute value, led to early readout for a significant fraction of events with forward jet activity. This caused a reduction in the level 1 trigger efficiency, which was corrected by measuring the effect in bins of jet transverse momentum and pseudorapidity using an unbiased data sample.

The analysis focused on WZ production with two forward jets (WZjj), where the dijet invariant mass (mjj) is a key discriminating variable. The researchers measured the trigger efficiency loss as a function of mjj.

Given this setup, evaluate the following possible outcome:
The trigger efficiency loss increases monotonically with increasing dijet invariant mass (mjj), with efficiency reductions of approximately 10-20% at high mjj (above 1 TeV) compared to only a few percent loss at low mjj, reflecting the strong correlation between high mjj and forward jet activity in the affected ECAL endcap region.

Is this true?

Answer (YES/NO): YES